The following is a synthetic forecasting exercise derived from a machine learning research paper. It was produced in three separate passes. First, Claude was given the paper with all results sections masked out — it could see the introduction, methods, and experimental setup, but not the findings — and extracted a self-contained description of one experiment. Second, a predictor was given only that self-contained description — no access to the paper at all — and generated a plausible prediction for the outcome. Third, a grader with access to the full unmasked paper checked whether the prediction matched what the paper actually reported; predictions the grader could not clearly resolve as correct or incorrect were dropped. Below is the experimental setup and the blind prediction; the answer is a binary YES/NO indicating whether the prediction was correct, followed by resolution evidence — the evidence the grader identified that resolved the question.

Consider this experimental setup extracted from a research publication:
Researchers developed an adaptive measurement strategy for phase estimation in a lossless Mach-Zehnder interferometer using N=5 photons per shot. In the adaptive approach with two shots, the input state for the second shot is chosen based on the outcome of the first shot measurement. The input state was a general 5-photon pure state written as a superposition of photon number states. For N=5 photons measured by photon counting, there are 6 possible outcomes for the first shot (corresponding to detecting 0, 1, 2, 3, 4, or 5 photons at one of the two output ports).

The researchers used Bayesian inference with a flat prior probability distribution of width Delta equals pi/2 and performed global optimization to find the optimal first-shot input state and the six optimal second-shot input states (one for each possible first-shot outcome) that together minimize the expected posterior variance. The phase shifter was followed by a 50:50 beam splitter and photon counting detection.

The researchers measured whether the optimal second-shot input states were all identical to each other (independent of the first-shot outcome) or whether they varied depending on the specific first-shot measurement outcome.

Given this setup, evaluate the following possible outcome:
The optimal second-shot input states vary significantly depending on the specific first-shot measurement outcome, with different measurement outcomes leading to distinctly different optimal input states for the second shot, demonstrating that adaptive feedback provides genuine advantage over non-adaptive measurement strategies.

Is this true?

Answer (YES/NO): NO